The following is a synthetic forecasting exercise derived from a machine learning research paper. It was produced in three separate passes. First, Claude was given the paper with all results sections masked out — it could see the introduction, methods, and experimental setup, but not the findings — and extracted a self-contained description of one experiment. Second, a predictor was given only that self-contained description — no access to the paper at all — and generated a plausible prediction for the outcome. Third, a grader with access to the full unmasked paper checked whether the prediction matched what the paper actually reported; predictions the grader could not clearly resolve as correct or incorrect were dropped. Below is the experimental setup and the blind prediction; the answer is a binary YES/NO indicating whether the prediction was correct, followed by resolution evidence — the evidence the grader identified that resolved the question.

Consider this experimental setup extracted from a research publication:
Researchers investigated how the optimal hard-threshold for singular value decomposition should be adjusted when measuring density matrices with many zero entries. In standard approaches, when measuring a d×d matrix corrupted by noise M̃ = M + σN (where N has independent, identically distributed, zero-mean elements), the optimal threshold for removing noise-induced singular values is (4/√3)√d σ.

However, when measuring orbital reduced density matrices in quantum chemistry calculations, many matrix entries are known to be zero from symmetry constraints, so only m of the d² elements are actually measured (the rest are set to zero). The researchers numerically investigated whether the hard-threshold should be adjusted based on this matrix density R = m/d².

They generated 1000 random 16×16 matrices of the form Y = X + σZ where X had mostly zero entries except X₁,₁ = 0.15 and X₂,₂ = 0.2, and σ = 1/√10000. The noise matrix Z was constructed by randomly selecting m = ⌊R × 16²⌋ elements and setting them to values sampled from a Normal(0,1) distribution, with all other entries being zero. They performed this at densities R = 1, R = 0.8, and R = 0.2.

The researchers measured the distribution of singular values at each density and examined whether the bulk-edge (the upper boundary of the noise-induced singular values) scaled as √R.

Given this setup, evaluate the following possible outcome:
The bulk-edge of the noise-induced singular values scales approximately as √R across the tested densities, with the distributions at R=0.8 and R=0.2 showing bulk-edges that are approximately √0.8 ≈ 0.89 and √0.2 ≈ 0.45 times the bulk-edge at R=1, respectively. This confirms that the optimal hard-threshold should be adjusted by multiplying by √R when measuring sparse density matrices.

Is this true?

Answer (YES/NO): YES